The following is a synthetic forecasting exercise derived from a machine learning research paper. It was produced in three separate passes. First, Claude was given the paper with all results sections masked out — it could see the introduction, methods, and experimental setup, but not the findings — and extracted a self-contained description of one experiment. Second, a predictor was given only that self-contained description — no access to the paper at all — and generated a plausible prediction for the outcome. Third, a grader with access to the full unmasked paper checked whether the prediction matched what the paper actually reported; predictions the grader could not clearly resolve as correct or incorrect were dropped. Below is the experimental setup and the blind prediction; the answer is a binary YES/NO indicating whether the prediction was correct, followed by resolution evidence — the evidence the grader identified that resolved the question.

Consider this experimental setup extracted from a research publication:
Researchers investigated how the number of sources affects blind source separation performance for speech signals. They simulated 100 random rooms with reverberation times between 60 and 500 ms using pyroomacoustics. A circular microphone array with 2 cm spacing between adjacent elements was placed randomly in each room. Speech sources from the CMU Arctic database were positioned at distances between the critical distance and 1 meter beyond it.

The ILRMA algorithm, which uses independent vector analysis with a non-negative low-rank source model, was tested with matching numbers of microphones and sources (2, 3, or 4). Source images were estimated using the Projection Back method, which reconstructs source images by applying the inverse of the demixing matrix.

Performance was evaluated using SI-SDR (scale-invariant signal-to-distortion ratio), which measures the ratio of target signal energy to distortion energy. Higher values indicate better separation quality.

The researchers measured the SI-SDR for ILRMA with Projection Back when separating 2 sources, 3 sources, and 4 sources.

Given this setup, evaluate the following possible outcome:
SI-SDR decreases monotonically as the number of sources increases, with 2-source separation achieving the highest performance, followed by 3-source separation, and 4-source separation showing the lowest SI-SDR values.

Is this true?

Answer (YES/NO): YES